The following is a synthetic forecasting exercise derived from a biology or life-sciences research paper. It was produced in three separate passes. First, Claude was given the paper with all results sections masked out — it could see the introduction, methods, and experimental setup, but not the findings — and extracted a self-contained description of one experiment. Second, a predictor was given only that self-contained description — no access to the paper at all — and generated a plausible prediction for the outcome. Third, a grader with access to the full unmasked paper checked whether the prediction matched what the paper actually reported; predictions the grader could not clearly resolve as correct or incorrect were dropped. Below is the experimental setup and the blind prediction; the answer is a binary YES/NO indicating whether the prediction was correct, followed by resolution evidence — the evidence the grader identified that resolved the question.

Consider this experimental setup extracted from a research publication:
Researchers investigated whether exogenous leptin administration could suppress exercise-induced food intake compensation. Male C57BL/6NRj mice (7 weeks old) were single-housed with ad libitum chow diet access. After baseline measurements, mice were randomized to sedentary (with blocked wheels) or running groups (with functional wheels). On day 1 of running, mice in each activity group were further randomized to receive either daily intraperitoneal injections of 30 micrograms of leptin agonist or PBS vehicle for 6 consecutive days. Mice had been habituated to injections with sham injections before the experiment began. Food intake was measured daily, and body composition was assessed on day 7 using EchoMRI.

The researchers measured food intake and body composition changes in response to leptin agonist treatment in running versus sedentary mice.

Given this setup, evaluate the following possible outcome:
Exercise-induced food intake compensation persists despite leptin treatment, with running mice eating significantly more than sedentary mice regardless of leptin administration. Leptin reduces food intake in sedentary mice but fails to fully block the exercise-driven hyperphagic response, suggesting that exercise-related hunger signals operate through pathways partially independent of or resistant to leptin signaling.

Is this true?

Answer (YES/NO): NO